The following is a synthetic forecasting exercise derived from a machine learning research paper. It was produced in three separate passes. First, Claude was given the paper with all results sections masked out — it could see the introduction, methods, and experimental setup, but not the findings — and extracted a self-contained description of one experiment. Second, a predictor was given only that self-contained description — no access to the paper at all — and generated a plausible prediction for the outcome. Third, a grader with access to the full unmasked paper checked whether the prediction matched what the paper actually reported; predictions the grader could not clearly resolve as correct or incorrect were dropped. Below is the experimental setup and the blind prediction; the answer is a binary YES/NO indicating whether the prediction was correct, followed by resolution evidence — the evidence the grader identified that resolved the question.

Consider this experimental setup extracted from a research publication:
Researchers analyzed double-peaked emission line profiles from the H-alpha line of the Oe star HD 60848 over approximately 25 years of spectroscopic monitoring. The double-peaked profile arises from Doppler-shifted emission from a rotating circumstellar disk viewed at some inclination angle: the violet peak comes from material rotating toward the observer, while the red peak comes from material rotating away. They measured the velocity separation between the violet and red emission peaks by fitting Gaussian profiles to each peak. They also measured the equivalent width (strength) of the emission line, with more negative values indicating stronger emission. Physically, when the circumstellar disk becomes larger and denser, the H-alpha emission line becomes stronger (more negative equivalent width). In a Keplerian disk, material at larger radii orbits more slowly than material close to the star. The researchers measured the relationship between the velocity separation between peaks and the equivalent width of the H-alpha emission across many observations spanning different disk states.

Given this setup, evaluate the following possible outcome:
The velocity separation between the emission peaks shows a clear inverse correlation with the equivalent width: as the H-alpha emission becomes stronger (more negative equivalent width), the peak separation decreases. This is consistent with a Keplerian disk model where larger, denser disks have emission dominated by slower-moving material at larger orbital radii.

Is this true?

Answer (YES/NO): NO